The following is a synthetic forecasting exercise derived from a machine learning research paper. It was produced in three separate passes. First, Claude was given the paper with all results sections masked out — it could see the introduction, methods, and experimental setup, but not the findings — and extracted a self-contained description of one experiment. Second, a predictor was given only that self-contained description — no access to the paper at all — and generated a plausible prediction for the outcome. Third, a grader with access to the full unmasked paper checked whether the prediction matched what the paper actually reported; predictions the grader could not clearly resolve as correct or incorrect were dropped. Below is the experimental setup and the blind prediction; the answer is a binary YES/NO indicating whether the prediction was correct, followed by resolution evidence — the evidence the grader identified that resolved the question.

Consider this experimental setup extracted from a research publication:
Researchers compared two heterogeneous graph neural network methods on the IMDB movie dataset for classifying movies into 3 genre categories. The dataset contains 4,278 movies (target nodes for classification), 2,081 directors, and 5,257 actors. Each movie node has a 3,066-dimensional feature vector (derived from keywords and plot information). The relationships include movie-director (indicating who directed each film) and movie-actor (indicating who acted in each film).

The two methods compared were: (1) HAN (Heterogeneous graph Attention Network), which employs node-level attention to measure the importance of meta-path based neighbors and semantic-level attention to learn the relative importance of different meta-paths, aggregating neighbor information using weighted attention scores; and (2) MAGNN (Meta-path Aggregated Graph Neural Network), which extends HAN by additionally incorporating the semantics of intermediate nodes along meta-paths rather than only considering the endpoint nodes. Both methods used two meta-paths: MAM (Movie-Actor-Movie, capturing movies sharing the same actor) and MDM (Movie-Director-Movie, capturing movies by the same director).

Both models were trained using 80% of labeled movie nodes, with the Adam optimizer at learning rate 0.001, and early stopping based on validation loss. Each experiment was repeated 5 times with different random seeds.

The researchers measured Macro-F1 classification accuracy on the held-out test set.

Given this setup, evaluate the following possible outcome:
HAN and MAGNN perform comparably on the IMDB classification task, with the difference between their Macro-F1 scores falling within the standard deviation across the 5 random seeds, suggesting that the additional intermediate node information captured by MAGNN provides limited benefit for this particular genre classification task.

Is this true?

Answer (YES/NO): NO